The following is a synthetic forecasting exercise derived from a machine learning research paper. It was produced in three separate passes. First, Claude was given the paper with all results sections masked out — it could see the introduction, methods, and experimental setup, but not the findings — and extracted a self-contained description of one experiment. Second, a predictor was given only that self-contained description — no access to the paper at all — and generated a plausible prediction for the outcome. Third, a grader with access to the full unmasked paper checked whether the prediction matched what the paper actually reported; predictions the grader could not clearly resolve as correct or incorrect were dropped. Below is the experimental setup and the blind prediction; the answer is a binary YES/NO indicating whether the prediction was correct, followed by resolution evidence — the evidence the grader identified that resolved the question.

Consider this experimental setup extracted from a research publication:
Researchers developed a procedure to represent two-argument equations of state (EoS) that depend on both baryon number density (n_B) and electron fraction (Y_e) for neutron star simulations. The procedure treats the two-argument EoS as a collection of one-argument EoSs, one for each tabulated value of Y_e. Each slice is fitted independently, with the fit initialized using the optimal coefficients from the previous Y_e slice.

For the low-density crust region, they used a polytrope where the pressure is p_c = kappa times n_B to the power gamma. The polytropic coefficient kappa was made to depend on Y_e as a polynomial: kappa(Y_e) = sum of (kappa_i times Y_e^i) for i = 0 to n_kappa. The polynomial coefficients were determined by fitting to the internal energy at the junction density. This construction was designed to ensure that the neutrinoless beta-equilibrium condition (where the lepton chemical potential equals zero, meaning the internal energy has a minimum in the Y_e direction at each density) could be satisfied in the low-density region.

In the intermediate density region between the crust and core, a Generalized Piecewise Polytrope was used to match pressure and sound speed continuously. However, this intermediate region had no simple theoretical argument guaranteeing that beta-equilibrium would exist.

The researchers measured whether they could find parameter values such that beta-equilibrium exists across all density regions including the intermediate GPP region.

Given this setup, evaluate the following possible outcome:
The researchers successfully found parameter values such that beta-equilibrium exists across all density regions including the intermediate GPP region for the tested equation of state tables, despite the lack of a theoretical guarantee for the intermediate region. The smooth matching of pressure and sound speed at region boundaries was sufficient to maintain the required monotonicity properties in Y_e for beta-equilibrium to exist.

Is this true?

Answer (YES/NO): NO